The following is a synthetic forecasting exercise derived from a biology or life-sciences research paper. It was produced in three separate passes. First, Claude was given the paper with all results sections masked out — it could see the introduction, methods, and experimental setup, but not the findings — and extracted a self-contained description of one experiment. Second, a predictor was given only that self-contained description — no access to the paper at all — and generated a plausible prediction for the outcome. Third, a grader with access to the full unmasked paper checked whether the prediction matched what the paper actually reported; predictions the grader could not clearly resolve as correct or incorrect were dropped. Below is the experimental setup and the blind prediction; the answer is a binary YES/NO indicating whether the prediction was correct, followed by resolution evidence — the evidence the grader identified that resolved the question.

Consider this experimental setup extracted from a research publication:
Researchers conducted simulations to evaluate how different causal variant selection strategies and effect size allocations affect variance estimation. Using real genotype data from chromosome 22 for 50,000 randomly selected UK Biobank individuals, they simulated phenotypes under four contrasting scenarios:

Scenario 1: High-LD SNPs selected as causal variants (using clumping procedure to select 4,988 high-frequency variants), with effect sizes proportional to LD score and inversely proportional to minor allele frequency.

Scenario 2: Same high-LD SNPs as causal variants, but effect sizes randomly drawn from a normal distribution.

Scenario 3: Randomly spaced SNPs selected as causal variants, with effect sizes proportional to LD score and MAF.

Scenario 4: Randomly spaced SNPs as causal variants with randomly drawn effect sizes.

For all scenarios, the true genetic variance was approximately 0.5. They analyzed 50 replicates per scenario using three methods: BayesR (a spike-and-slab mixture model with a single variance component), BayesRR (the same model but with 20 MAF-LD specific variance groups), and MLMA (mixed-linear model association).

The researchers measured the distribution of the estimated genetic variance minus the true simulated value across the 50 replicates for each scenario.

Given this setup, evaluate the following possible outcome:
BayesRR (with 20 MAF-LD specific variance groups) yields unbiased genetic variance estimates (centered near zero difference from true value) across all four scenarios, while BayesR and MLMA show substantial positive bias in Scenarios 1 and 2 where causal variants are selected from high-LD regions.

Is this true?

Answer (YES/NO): NO